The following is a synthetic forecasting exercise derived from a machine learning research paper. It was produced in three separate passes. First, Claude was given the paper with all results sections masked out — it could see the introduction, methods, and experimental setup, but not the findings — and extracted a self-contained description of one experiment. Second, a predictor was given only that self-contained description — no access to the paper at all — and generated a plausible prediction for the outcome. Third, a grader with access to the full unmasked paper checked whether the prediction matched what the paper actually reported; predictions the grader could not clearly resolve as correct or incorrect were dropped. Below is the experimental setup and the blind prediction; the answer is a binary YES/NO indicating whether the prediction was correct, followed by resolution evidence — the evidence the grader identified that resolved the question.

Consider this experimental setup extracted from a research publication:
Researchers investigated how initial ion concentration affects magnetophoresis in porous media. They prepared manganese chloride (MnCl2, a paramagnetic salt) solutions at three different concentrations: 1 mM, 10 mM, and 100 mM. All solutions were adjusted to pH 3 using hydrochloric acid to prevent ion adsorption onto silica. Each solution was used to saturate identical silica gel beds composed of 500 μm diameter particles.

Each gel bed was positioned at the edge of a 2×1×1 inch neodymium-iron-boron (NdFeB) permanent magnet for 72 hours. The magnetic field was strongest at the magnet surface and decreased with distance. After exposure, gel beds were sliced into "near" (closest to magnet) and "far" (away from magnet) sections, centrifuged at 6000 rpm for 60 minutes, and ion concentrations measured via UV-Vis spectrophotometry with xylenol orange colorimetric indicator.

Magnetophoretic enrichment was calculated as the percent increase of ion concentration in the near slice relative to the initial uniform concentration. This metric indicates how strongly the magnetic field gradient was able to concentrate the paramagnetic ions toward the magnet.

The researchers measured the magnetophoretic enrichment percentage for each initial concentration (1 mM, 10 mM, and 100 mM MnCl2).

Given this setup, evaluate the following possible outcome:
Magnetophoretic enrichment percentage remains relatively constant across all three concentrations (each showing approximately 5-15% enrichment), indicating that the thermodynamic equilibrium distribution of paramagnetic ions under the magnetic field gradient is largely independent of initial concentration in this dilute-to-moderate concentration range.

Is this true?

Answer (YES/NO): NO